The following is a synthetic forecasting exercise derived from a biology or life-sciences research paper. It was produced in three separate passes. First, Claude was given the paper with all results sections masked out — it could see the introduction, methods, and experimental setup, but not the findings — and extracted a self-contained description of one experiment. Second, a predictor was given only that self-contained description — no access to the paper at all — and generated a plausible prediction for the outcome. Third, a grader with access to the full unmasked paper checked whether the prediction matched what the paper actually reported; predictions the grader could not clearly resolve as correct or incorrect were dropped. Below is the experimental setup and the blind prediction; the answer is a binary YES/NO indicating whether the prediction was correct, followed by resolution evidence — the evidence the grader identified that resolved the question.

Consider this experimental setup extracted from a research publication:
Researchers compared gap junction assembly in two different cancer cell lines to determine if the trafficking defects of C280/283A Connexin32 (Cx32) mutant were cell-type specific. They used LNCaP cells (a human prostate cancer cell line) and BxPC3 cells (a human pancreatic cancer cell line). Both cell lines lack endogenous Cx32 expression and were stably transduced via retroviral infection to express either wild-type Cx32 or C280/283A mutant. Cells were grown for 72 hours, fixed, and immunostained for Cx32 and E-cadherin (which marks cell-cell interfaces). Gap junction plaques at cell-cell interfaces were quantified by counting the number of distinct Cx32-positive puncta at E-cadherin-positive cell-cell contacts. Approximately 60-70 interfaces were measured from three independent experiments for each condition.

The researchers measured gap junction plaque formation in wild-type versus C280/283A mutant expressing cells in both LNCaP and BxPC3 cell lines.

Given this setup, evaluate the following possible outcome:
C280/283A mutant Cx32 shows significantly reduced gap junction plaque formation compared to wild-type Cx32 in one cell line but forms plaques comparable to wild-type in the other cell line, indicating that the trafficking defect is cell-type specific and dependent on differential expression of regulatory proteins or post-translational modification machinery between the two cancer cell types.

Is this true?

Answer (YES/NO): NO